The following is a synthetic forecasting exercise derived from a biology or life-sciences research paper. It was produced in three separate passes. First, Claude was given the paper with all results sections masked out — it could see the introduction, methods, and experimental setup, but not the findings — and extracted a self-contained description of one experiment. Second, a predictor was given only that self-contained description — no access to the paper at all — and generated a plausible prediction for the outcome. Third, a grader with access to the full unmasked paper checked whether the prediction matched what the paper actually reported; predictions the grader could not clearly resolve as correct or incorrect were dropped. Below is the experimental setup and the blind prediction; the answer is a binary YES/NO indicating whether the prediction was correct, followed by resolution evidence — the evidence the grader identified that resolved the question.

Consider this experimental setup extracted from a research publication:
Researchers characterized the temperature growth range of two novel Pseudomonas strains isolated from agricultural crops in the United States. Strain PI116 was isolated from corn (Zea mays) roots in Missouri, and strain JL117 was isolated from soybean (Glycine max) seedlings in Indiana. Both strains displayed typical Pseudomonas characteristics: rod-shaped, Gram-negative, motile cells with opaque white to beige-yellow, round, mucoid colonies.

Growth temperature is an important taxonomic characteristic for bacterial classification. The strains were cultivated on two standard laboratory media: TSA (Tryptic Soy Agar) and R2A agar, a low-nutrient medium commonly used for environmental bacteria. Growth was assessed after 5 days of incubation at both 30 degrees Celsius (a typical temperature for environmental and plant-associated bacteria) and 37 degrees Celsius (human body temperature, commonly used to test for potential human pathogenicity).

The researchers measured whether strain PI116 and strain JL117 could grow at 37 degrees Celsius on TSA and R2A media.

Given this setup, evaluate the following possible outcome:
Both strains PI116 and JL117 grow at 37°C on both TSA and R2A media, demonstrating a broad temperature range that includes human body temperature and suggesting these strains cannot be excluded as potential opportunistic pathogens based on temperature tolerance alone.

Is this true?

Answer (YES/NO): NO